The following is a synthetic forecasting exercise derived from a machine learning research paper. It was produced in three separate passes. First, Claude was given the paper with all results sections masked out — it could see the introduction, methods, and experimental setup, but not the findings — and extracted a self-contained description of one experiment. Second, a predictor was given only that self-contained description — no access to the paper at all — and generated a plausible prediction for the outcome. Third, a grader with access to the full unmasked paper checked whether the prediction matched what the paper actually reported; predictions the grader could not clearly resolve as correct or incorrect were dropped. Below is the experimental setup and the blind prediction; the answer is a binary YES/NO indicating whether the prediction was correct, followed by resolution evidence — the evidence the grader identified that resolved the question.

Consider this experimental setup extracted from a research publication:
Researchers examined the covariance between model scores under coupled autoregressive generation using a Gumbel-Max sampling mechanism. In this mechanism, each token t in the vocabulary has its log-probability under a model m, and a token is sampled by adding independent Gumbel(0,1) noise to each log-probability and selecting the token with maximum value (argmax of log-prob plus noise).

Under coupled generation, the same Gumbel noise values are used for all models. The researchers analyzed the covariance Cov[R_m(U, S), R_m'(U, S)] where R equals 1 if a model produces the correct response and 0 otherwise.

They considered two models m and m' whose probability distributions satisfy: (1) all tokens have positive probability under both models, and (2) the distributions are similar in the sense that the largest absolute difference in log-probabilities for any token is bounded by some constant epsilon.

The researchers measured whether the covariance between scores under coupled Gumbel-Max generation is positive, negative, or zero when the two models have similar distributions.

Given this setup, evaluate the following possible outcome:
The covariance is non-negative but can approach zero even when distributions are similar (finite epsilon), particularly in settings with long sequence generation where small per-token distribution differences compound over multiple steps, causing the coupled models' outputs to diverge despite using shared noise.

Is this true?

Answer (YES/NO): NO